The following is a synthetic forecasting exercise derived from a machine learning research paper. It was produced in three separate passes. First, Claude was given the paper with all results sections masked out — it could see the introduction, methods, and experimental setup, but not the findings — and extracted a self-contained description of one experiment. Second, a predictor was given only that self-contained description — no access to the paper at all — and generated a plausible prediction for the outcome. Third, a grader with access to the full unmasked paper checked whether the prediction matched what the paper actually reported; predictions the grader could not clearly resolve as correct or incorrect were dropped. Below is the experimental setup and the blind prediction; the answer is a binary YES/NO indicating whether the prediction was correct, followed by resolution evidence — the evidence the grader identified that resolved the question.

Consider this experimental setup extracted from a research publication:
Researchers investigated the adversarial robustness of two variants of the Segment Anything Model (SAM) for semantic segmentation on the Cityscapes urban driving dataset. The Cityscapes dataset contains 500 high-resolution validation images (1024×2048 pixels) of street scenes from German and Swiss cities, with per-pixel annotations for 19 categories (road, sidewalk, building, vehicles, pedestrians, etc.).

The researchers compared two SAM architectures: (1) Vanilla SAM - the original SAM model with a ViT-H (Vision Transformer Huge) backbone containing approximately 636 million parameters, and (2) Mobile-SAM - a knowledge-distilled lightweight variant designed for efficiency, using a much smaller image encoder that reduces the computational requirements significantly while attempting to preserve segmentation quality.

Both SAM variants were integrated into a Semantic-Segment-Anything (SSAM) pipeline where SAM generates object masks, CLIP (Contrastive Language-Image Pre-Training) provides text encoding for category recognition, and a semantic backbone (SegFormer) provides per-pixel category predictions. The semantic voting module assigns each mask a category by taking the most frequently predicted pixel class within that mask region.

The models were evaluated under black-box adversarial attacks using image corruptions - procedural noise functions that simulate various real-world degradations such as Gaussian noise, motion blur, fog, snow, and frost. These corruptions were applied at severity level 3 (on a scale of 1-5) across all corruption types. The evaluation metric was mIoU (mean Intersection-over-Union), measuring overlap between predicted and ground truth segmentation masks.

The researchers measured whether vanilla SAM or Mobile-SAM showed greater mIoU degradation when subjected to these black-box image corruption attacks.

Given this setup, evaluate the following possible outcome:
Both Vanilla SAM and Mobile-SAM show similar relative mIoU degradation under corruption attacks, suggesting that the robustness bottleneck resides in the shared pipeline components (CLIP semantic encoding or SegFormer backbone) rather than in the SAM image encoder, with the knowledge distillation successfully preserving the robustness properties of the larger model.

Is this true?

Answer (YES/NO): NO